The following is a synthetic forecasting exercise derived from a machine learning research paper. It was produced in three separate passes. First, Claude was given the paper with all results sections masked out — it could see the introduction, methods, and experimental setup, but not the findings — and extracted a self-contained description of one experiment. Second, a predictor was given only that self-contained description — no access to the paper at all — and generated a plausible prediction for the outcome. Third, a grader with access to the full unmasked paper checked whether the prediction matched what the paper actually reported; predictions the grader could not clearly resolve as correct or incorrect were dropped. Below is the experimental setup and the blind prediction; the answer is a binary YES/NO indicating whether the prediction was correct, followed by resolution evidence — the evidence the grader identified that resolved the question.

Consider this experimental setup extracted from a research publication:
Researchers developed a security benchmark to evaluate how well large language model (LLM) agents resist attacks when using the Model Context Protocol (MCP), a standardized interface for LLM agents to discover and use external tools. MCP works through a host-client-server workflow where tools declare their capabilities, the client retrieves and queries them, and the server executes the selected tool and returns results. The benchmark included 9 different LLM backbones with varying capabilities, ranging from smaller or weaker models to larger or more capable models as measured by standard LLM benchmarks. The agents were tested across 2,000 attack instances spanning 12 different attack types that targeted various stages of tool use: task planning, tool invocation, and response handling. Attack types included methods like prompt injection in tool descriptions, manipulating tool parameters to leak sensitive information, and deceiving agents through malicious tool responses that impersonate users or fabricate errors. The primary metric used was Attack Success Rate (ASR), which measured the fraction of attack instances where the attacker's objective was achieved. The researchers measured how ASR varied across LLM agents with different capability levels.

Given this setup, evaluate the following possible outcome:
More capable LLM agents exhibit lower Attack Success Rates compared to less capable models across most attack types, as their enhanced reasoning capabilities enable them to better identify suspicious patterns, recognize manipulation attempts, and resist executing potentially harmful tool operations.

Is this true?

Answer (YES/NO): NO